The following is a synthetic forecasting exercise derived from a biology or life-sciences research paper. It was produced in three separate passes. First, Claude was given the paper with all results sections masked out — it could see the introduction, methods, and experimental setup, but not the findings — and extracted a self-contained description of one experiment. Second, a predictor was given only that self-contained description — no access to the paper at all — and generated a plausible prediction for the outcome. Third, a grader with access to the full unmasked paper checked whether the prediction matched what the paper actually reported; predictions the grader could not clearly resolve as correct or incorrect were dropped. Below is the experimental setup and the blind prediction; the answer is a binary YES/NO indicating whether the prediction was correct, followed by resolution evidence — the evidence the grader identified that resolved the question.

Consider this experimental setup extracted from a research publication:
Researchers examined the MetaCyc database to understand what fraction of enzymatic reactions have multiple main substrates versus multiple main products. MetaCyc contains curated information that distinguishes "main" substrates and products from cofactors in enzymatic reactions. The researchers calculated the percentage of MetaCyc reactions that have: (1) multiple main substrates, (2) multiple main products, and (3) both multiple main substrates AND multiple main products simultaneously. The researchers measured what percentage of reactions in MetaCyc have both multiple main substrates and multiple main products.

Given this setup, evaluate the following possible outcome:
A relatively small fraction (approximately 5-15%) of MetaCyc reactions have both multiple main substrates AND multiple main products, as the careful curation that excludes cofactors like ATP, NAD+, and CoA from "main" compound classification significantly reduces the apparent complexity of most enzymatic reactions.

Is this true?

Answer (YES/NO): YES